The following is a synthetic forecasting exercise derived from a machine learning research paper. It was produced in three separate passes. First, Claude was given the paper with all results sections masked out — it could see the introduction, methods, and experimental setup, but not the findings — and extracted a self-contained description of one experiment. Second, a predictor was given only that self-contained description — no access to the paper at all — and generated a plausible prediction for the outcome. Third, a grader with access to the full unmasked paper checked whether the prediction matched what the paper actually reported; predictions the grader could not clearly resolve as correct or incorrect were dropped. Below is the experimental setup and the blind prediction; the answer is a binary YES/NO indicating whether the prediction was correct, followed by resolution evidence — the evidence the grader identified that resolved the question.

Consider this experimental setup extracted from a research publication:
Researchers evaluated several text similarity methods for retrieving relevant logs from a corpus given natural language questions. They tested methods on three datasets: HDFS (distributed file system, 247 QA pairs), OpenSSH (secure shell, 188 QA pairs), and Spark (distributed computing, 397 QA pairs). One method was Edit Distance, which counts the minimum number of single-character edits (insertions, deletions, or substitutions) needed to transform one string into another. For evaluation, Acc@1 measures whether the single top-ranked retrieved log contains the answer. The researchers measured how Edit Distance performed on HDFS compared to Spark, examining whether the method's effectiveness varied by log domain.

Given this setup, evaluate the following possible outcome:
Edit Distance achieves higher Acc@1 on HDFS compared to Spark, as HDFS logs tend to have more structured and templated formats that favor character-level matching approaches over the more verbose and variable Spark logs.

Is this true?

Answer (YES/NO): YES